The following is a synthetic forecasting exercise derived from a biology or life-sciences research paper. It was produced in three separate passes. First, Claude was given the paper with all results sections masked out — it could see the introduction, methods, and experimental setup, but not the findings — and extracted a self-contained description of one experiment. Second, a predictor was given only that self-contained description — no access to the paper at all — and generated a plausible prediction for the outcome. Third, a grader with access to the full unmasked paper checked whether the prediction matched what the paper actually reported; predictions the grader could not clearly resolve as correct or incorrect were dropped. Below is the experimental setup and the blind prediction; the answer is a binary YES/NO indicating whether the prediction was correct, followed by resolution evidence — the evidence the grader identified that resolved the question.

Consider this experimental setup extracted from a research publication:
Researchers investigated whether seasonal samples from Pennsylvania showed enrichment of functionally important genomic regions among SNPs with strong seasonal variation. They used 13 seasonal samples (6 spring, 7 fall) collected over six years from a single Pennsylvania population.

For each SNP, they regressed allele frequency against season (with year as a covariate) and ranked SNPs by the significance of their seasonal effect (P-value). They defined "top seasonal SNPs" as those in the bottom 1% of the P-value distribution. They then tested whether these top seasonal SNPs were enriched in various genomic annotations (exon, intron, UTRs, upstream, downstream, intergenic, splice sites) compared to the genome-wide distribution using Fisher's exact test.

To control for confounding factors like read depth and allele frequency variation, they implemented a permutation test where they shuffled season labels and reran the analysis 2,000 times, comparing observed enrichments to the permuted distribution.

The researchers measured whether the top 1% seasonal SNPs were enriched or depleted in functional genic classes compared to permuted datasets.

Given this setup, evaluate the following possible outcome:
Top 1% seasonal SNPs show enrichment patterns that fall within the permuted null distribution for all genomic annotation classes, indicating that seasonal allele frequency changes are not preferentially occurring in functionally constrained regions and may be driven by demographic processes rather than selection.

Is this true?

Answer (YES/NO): NO